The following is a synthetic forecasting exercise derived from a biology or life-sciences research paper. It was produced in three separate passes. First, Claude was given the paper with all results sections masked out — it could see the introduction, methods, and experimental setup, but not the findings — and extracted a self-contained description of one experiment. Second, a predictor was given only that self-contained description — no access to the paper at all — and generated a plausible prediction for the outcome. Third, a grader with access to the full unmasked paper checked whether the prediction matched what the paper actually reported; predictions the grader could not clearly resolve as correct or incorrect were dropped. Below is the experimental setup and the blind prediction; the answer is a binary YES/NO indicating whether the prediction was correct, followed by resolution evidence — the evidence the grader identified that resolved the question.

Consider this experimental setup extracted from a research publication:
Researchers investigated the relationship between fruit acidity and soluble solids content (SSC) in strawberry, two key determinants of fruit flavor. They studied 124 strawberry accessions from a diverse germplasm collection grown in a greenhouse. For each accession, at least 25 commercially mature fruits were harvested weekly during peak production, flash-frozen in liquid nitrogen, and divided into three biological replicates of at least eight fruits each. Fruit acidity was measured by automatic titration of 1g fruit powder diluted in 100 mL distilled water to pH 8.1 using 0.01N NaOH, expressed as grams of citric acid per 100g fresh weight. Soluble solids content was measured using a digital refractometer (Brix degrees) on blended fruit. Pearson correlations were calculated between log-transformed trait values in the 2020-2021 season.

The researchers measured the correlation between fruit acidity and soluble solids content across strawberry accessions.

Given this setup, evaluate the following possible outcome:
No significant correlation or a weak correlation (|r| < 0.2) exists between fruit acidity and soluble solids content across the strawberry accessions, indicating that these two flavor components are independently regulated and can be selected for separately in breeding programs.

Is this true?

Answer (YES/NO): NO